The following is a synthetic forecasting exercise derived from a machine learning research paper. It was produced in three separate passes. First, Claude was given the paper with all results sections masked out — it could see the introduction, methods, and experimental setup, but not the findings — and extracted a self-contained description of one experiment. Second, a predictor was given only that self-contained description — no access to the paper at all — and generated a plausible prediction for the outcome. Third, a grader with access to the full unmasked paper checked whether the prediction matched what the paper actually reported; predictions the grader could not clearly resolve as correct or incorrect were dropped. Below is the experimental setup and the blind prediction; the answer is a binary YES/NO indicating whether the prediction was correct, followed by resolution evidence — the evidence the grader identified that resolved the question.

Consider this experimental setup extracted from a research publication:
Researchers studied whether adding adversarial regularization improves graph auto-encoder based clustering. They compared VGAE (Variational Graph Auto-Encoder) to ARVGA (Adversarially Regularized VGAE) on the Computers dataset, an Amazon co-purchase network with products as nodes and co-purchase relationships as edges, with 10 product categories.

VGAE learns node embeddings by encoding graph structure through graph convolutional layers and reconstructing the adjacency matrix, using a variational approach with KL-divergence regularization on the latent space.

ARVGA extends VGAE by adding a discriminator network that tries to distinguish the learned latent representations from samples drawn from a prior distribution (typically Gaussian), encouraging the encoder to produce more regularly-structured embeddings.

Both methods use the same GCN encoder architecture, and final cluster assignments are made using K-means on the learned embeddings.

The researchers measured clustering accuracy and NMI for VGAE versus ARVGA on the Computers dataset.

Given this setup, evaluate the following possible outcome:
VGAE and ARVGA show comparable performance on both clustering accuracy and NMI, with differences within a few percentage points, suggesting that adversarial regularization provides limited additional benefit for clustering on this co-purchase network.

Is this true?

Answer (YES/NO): NO